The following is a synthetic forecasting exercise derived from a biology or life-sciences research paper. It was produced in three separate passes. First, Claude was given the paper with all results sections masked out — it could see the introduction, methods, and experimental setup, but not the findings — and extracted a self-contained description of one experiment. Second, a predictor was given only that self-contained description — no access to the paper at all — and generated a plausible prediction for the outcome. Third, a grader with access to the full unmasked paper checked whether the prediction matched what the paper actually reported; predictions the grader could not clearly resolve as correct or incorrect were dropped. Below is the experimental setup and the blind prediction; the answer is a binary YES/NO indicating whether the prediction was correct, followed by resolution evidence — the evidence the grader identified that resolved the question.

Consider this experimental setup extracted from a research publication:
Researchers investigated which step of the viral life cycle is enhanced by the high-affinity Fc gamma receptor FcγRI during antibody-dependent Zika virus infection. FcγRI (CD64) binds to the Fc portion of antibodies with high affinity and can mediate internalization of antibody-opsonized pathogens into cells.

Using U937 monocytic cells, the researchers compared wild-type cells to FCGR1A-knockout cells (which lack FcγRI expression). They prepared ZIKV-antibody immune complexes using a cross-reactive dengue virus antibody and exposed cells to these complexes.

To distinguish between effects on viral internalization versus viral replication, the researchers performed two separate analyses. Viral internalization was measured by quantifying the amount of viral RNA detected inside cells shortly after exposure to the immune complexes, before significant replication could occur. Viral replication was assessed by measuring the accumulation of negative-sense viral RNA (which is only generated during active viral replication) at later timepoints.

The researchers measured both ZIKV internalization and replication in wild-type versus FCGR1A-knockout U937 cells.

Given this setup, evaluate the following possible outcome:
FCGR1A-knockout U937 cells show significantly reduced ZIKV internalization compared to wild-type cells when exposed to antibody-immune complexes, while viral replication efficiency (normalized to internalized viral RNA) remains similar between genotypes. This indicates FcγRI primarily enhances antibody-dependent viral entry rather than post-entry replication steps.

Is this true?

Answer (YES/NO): NO